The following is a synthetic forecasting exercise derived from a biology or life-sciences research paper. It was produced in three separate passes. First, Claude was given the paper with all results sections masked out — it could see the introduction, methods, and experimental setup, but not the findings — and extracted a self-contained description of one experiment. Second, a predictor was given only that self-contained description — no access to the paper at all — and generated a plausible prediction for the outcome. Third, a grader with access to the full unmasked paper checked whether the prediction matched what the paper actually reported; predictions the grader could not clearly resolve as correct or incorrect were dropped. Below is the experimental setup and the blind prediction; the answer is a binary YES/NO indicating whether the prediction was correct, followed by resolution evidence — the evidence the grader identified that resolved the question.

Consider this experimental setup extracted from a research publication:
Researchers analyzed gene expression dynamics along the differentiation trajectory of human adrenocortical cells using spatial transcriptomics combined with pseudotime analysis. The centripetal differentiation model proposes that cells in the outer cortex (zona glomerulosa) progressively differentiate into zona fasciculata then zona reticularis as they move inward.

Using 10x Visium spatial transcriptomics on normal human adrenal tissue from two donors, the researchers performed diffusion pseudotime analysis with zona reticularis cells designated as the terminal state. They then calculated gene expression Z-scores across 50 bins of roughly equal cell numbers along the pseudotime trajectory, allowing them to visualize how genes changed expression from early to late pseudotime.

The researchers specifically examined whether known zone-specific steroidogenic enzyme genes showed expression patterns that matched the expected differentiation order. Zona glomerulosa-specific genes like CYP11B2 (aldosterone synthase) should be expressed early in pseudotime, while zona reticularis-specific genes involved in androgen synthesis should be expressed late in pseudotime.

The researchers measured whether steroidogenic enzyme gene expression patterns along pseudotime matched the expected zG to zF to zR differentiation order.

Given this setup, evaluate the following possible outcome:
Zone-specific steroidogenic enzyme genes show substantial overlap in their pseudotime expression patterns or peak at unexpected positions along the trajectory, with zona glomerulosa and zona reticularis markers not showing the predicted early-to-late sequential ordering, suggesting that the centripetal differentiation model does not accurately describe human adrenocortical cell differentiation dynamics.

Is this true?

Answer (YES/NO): NO